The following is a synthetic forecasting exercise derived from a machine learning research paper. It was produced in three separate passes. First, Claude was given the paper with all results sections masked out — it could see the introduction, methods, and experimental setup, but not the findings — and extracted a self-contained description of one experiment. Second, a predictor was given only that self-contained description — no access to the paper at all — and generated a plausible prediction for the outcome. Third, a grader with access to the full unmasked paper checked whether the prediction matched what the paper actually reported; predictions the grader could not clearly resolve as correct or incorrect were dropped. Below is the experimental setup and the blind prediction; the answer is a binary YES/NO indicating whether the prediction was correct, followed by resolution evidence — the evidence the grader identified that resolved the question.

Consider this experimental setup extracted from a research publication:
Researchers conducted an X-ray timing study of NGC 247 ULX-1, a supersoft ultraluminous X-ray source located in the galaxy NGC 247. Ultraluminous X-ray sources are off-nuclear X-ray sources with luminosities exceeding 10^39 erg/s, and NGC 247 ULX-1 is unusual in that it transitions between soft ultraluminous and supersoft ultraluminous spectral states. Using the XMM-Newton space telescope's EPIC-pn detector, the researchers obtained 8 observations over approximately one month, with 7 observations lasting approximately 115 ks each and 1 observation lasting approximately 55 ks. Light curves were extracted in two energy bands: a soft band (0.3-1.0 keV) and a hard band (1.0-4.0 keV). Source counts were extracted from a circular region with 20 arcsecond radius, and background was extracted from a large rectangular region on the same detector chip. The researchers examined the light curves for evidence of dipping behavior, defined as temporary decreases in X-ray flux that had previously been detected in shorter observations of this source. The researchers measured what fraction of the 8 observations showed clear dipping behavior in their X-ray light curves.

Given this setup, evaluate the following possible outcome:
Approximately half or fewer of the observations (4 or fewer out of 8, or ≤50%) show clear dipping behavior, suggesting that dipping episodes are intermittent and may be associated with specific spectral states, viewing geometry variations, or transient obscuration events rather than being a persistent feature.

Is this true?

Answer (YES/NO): YES